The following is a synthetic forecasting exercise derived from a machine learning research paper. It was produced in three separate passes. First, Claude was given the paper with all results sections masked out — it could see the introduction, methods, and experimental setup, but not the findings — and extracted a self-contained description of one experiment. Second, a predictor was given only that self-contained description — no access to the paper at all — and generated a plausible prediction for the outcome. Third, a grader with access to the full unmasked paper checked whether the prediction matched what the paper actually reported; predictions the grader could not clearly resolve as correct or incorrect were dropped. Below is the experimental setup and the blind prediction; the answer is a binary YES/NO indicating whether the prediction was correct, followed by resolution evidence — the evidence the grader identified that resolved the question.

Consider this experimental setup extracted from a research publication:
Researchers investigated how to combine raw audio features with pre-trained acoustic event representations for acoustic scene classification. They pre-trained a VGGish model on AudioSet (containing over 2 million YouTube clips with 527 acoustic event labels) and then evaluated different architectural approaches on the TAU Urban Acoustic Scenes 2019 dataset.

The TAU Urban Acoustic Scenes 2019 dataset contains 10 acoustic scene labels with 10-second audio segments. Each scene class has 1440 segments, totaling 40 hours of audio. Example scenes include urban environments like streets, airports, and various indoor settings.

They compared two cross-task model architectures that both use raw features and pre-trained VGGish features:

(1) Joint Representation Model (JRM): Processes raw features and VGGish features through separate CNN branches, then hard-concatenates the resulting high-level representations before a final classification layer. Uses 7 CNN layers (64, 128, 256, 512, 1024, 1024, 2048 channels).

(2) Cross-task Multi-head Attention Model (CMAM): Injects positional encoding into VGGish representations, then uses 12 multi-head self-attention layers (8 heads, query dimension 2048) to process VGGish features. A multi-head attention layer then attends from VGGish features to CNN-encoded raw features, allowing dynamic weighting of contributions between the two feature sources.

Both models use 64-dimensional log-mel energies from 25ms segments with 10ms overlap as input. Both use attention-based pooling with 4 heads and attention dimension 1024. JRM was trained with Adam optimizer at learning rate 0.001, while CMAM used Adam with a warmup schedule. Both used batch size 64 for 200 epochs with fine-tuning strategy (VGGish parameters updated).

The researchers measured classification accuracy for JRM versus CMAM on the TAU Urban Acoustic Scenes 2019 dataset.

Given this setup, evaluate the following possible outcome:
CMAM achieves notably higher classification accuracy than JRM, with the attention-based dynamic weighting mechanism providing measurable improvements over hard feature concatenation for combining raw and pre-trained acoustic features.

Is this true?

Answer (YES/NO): NO